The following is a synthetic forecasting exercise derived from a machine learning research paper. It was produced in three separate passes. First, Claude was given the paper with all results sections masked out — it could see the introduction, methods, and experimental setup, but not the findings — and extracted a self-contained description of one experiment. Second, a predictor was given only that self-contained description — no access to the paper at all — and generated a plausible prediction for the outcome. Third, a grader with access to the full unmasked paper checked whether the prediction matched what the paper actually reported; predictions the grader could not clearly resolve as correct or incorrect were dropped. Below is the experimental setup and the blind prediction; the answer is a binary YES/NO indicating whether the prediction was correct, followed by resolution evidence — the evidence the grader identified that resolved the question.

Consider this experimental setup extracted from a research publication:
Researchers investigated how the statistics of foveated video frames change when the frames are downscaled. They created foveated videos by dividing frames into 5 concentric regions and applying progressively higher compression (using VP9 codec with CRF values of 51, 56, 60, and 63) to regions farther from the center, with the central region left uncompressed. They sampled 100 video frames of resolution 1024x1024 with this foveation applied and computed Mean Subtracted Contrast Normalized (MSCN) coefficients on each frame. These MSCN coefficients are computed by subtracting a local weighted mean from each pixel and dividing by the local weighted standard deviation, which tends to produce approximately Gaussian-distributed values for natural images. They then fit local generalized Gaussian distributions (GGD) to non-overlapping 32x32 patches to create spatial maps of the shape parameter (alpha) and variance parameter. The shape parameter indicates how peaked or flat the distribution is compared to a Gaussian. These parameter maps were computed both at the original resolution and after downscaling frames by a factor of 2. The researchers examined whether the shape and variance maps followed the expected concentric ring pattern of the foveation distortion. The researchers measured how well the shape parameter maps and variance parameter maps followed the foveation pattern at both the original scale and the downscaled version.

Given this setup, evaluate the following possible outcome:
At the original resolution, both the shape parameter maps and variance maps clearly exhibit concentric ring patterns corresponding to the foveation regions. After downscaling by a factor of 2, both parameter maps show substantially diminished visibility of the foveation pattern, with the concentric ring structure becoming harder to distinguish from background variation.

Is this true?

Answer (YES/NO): NO